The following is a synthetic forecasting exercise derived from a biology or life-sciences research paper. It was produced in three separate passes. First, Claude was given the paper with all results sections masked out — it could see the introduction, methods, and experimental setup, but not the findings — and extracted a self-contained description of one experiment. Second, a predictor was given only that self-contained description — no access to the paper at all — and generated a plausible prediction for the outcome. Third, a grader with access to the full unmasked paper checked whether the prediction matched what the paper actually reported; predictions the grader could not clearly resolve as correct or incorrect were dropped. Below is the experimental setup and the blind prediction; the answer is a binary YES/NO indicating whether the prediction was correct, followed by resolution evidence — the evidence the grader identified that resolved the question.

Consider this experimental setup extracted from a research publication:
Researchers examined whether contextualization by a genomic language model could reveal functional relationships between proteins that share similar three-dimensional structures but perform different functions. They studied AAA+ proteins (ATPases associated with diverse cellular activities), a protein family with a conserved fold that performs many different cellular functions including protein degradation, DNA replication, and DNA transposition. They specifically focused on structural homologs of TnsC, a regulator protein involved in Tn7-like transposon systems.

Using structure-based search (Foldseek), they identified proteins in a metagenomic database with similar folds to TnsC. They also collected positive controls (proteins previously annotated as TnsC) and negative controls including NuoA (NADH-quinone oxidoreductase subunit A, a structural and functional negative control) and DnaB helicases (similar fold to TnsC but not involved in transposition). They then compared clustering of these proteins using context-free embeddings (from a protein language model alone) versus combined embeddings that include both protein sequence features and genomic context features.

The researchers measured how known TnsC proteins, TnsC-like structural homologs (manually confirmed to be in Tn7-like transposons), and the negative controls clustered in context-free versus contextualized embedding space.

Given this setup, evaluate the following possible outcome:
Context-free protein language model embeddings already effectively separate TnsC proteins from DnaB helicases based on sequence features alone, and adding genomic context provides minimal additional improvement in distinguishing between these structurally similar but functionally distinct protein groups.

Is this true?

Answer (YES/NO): NO